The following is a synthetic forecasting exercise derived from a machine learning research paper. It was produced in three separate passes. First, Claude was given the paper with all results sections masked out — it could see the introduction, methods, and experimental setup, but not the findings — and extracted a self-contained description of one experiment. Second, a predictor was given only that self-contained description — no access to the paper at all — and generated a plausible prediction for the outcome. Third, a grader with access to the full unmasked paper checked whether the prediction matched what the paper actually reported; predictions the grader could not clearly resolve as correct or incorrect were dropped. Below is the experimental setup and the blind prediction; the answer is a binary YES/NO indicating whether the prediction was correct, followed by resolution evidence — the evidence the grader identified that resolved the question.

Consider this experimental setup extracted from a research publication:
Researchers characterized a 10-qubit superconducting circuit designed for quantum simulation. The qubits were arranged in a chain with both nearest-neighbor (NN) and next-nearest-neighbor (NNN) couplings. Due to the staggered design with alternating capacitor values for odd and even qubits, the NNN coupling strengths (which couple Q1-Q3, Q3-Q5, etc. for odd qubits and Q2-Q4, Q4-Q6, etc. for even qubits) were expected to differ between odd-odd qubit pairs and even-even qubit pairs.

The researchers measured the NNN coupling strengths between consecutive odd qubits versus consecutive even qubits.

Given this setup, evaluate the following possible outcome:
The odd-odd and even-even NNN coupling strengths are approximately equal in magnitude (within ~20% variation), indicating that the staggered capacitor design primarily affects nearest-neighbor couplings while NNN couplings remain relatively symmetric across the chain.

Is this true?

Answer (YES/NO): NO